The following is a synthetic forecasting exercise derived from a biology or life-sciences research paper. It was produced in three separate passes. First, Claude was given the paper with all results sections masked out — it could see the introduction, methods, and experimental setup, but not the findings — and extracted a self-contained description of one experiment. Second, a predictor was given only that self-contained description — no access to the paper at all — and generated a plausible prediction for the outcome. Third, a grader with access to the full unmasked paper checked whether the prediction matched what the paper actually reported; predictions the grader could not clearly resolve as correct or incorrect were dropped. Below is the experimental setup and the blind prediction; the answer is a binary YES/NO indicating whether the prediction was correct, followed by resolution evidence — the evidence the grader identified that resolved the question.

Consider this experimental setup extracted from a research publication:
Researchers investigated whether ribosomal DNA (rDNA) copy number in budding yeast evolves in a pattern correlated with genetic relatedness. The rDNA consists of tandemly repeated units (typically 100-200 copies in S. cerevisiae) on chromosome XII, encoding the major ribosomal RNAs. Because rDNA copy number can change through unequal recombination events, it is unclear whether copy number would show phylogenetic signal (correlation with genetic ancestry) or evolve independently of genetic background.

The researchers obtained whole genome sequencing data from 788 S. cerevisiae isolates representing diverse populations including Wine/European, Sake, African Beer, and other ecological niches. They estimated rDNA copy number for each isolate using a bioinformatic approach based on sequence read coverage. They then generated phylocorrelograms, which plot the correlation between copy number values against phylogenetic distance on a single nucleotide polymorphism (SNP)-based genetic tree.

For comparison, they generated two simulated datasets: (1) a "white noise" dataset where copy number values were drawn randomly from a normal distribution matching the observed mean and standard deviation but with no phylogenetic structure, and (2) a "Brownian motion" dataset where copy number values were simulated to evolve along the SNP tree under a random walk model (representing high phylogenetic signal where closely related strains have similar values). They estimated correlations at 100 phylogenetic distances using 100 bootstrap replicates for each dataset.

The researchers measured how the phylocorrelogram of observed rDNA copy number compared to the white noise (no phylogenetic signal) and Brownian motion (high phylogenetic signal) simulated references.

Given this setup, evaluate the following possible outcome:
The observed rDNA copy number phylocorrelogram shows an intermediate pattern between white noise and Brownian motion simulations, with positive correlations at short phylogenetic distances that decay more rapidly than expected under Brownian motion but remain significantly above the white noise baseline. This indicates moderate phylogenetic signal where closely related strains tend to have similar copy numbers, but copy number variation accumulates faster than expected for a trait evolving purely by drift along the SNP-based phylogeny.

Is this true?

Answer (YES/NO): YES